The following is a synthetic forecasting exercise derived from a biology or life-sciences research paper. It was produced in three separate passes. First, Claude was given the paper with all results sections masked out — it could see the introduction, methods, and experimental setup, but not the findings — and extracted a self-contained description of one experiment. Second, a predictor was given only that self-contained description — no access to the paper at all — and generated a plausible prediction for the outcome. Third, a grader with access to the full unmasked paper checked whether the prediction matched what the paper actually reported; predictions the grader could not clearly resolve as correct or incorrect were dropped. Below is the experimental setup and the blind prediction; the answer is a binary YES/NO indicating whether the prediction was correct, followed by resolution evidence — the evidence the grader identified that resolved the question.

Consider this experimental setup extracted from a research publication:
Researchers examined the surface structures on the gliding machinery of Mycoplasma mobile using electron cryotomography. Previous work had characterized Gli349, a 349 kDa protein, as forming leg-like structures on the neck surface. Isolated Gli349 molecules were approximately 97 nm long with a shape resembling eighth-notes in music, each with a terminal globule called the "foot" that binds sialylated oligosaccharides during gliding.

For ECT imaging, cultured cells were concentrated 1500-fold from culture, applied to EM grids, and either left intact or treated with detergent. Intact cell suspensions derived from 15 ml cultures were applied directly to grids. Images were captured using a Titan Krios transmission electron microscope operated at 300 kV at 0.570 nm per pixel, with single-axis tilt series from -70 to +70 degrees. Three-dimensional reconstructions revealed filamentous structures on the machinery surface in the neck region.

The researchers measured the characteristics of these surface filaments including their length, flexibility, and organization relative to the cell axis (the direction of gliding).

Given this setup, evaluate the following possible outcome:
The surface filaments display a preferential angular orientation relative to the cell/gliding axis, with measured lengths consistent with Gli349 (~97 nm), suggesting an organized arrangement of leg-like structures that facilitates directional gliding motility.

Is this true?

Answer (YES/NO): NO